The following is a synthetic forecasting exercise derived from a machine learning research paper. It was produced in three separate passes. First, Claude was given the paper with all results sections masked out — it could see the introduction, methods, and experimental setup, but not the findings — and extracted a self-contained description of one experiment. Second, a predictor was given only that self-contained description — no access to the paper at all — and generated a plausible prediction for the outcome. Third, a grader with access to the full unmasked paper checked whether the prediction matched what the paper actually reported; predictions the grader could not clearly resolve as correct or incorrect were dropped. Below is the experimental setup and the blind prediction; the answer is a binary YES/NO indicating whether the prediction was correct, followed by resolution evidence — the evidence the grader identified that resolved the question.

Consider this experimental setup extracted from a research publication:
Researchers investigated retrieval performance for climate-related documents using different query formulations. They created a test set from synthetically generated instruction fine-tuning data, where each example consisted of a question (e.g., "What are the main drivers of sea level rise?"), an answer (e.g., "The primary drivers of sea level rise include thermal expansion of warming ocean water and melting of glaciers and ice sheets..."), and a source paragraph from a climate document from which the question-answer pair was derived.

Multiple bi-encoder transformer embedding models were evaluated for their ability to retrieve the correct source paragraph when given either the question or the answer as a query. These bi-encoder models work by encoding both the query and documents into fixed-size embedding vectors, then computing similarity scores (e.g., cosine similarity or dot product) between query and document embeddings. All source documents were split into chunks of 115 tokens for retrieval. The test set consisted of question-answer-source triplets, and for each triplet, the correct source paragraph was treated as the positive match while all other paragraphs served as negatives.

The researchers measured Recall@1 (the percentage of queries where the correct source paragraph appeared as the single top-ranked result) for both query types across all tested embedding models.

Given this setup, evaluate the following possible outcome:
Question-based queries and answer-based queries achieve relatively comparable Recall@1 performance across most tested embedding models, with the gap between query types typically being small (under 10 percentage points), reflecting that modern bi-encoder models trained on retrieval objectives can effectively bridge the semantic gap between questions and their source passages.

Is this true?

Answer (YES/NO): NO